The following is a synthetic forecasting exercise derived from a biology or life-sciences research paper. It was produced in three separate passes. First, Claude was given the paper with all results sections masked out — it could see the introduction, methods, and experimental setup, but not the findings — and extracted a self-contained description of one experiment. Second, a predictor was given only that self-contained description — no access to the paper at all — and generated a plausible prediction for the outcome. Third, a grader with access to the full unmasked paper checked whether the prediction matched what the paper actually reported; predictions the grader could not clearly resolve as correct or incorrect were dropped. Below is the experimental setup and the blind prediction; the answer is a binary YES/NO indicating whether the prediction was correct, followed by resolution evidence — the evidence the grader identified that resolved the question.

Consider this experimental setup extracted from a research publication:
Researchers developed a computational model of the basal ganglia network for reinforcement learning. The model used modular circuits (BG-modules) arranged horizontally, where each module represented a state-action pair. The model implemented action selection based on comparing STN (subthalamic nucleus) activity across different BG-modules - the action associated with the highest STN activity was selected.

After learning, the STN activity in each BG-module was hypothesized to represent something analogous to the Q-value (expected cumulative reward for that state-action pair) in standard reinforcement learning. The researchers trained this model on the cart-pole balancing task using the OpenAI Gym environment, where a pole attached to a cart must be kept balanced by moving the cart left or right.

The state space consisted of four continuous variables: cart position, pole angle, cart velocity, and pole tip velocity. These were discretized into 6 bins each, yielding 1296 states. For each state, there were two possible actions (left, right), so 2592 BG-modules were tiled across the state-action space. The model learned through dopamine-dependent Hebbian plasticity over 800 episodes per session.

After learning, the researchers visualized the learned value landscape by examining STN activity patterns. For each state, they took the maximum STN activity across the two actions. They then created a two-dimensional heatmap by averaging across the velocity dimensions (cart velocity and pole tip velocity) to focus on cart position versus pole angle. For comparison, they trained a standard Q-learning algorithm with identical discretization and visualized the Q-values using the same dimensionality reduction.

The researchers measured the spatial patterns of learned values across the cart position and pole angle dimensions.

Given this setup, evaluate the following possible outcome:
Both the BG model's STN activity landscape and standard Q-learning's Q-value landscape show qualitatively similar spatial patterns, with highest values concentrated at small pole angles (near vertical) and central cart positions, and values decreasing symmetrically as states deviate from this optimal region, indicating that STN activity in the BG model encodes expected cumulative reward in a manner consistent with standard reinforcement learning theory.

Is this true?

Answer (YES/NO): YES